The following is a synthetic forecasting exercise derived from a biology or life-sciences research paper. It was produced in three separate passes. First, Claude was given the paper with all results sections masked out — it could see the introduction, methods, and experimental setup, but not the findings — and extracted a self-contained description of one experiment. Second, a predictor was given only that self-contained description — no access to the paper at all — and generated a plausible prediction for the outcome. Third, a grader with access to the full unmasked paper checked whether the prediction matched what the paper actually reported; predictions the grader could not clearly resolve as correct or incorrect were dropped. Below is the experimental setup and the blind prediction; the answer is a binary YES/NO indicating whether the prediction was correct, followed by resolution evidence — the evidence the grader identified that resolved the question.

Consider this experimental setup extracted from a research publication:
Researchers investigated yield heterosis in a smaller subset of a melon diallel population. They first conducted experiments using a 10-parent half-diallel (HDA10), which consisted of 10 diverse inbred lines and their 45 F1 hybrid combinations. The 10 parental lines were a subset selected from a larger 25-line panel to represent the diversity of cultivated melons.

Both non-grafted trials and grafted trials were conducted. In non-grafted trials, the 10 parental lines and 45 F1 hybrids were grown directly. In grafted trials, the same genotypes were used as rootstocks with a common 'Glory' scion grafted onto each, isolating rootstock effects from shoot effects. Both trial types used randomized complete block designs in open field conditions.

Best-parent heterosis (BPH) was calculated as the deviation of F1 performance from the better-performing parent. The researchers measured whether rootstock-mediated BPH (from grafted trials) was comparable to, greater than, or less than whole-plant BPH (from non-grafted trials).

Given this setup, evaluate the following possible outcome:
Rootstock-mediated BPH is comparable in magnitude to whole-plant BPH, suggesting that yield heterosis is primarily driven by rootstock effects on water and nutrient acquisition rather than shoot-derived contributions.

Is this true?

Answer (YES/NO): NO